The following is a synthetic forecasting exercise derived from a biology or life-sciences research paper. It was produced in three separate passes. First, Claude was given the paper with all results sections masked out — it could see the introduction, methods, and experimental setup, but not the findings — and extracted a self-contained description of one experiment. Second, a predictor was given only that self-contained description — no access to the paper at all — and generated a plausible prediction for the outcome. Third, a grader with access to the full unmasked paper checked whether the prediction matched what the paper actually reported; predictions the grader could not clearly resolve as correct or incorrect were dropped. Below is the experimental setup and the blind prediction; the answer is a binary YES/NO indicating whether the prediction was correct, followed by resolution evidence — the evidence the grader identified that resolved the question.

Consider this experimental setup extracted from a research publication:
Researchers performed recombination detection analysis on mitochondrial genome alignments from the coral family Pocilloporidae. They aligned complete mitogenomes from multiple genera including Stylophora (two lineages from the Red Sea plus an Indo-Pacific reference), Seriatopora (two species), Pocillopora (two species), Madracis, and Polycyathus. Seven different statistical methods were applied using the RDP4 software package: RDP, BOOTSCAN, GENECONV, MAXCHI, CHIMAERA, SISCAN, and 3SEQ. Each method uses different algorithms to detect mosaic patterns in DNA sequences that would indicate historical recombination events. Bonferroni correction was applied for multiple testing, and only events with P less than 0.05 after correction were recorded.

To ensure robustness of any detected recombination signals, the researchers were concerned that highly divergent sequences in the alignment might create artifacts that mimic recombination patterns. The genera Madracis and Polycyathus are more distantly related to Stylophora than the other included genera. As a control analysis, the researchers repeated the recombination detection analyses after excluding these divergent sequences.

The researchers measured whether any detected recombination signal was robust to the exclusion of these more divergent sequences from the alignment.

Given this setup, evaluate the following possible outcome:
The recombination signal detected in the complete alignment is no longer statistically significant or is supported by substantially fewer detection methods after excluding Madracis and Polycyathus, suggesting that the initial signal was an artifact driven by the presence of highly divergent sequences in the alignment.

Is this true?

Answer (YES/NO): NO